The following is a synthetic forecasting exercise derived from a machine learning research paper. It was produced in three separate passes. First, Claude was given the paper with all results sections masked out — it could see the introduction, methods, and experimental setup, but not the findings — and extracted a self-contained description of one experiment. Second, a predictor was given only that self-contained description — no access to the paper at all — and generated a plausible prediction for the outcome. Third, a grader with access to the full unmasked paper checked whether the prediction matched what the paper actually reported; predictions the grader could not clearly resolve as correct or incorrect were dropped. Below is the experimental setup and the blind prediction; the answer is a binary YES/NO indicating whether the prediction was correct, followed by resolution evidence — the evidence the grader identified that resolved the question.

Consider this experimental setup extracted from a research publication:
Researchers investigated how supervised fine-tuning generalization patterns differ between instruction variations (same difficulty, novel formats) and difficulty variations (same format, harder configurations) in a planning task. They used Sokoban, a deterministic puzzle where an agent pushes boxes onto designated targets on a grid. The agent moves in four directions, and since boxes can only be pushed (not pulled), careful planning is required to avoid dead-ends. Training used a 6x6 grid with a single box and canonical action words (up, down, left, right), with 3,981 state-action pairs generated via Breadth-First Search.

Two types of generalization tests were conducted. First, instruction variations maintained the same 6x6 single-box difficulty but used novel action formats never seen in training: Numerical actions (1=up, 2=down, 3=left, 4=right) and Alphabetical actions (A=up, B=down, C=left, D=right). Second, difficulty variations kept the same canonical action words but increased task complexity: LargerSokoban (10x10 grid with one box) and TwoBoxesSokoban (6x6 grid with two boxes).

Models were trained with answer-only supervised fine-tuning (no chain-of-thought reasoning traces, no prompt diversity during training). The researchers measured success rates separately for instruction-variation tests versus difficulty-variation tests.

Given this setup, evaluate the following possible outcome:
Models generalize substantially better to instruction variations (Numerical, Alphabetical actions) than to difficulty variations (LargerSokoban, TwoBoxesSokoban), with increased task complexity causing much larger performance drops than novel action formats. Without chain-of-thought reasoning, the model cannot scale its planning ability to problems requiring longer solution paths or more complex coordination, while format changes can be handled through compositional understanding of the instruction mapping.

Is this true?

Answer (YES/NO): NO